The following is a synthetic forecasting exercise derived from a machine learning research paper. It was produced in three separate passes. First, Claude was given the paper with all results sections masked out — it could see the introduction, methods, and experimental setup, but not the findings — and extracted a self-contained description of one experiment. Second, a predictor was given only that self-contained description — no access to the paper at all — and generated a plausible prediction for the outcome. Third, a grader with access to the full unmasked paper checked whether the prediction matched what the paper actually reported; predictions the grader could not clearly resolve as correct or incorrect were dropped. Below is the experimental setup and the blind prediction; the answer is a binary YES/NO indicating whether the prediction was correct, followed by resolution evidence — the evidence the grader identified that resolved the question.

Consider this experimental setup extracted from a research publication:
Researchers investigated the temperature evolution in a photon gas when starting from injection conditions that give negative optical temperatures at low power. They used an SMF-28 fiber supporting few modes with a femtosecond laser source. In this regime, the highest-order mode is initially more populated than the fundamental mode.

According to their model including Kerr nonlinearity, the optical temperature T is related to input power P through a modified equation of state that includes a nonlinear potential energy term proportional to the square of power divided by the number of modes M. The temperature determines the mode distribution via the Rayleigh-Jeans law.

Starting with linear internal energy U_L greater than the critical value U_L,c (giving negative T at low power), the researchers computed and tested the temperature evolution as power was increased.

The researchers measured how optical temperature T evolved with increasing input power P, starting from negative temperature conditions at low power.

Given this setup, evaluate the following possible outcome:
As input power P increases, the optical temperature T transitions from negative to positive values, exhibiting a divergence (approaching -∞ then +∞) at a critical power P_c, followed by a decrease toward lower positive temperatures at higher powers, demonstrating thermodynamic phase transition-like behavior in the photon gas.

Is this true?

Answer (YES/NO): NO